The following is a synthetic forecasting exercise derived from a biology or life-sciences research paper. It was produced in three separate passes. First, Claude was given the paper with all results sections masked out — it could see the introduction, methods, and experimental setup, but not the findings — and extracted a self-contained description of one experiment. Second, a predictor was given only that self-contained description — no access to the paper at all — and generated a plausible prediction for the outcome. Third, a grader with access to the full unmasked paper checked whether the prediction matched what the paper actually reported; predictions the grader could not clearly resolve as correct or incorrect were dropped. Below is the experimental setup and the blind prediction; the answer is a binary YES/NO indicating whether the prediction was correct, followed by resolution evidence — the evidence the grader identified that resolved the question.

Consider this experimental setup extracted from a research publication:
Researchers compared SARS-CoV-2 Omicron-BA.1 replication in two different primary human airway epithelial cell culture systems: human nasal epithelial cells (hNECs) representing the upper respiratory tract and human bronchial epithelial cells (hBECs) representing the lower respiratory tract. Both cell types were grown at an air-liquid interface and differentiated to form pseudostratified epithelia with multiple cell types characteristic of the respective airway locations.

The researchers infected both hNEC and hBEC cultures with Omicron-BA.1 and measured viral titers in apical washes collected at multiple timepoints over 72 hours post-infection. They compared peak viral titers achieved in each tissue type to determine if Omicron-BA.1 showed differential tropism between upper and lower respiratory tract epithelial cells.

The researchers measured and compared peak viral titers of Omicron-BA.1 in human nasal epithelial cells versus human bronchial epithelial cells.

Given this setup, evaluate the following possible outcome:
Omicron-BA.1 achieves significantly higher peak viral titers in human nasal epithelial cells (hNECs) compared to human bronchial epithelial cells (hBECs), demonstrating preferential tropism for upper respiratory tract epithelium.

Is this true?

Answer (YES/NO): YES